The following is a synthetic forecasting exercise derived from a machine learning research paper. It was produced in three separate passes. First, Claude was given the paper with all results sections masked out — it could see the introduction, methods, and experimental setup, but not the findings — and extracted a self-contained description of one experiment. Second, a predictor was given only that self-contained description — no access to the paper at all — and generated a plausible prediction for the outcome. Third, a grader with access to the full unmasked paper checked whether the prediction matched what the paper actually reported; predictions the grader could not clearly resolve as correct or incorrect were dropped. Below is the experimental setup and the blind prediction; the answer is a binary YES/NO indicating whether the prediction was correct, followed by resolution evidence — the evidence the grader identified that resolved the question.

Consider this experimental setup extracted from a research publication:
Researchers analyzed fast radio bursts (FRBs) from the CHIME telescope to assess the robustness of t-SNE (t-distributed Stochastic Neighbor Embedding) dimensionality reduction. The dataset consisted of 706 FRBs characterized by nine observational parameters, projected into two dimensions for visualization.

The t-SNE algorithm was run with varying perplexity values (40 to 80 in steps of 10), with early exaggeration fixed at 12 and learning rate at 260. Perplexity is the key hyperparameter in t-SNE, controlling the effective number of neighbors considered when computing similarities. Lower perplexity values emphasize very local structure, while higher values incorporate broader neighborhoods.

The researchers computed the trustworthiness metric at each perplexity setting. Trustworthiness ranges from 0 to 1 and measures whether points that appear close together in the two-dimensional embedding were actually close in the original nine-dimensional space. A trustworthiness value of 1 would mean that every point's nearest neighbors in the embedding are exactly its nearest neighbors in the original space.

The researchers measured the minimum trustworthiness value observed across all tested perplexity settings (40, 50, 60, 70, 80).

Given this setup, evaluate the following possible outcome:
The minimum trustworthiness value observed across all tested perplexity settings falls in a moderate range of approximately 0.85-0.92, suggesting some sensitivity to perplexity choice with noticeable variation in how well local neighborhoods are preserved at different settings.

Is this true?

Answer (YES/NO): NO